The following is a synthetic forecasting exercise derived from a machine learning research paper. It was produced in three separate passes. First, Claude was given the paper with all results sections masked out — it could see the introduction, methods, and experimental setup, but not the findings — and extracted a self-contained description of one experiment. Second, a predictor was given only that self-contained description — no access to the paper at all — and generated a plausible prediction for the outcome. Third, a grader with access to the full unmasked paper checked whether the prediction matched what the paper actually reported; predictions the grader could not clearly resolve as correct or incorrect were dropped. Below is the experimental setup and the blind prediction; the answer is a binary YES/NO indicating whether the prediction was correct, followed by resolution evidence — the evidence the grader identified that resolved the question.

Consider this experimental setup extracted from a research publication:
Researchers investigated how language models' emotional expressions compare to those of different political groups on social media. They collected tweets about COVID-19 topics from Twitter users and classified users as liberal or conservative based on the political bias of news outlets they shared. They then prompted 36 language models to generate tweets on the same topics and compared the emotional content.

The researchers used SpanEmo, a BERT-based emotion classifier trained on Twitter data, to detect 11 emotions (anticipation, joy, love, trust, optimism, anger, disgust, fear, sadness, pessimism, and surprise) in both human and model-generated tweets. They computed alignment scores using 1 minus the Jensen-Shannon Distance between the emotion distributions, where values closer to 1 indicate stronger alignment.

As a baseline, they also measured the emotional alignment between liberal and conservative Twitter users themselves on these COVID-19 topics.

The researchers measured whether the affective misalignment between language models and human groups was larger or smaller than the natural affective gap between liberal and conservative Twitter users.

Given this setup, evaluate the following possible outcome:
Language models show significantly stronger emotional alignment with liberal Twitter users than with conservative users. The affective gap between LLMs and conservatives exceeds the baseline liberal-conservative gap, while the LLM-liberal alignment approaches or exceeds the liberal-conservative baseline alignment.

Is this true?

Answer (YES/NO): NO